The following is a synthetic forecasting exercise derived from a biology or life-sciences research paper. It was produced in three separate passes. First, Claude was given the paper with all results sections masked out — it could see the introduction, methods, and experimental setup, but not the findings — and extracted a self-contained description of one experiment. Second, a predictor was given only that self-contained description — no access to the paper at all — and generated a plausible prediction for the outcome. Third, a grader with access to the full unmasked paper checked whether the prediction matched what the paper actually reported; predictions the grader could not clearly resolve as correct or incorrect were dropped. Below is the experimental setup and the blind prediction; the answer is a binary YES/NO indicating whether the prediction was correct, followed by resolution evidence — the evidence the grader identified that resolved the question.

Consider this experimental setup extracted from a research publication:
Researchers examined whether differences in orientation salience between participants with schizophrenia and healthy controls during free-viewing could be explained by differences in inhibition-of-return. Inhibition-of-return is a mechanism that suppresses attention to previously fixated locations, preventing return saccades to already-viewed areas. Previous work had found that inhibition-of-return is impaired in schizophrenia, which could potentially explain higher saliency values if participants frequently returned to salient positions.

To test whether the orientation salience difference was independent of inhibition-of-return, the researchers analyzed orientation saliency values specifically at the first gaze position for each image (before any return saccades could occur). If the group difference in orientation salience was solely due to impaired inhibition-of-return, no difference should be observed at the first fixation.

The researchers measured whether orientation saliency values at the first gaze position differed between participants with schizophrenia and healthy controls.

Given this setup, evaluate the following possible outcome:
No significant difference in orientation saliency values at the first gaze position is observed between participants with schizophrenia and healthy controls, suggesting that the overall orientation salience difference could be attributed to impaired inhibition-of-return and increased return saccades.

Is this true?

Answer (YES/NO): NO